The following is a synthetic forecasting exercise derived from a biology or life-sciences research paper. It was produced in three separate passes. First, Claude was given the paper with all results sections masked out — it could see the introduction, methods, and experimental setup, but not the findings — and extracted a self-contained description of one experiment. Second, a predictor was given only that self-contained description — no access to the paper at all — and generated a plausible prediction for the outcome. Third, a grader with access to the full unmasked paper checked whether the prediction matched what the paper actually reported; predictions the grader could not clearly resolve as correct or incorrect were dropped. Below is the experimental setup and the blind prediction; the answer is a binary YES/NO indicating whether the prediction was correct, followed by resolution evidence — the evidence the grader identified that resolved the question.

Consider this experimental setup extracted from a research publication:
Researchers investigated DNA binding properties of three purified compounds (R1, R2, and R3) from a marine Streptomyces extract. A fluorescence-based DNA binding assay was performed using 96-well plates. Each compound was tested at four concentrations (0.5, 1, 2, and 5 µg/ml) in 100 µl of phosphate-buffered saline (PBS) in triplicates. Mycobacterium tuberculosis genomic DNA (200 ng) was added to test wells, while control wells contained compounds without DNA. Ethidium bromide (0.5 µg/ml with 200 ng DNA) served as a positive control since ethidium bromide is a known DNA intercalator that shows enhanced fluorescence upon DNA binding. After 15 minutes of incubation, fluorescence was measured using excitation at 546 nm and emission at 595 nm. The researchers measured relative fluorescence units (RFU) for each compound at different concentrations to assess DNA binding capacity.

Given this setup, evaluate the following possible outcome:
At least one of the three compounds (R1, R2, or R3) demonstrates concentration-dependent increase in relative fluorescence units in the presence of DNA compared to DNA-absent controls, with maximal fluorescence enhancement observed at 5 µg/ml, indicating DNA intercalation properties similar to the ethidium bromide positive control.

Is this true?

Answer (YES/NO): YES